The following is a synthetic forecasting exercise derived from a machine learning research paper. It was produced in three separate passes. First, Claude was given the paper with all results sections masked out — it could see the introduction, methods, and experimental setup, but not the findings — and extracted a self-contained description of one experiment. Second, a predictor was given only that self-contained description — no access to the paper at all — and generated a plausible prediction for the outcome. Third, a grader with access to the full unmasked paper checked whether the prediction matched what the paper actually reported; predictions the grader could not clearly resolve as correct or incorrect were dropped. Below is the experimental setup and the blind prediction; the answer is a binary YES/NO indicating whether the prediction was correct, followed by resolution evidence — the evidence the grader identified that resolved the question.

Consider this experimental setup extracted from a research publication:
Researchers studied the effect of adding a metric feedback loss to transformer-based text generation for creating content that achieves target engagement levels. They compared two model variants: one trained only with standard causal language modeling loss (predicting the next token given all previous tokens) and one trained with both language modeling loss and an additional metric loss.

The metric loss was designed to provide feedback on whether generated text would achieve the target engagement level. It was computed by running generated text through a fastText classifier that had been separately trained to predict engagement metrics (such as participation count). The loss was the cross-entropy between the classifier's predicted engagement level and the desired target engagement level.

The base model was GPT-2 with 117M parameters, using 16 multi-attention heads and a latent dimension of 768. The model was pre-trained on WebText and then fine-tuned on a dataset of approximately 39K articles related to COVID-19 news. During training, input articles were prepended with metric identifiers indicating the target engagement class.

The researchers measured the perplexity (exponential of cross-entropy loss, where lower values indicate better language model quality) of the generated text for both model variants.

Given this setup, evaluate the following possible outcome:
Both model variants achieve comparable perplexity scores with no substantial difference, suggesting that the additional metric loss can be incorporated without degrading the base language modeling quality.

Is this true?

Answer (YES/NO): NO